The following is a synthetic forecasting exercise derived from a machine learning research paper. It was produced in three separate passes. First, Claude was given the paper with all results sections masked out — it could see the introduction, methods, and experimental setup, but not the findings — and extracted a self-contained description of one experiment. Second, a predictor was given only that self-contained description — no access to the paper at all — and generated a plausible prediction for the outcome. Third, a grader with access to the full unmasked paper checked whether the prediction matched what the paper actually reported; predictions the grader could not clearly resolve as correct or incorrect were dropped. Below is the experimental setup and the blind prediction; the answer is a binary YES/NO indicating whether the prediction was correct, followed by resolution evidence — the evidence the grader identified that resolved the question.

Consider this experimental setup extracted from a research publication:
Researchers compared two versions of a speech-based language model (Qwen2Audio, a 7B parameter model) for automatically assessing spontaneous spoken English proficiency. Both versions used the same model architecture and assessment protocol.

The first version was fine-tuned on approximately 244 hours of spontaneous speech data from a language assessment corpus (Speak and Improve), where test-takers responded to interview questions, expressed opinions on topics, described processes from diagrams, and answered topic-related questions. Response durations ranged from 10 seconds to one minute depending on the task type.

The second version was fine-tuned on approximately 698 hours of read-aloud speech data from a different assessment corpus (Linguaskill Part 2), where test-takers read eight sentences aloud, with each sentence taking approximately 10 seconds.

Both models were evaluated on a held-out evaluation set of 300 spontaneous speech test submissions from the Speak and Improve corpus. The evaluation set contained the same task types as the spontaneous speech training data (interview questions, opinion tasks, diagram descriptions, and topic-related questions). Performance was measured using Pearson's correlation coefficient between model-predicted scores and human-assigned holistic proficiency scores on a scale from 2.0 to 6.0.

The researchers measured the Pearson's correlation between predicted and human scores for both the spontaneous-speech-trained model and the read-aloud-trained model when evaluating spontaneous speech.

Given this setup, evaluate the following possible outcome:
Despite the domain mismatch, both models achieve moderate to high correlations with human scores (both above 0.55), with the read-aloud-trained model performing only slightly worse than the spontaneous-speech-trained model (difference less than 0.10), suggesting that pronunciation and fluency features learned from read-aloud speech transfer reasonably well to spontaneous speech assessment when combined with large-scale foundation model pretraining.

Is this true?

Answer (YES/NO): YES